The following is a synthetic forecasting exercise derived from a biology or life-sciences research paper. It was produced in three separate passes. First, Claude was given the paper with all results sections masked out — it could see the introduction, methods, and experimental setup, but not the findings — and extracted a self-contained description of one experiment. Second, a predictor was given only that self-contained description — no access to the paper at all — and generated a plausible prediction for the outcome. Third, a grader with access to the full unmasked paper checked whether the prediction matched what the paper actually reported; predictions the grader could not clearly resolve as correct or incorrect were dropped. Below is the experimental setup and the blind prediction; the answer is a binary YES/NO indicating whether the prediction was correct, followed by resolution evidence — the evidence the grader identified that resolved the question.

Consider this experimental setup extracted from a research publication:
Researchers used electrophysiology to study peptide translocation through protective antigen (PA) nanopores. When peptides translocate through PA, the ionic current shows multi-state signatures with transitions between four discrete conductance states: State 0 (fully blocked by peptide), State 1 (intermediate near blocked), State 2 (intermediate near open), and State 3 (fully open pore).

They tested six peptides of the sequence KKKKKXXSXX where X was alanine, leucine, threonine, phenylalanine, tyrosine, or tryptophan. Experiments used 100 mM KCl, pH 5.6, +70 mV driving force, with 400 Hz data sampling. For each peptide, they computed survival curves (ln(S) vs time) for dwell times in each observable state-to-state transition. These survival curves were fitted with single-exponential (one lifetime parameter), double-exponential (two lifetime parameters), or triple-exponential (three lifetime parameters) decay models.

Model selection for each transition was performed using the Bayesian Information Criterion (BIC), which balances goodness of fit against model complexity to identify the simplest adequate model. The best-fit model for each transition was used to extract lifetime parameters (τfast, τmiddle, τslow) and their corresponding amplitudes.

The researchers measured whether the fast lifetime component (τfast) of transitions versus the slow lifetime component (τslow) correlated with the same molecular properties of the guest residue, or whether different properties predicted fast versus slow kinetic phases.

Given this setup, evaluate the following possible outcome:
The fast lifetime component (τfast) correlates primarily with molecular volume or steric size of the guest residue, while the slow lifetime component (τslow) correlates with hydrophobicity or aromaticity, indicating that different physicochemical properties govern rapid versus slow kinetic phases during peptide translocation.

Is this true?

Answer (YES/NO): NO